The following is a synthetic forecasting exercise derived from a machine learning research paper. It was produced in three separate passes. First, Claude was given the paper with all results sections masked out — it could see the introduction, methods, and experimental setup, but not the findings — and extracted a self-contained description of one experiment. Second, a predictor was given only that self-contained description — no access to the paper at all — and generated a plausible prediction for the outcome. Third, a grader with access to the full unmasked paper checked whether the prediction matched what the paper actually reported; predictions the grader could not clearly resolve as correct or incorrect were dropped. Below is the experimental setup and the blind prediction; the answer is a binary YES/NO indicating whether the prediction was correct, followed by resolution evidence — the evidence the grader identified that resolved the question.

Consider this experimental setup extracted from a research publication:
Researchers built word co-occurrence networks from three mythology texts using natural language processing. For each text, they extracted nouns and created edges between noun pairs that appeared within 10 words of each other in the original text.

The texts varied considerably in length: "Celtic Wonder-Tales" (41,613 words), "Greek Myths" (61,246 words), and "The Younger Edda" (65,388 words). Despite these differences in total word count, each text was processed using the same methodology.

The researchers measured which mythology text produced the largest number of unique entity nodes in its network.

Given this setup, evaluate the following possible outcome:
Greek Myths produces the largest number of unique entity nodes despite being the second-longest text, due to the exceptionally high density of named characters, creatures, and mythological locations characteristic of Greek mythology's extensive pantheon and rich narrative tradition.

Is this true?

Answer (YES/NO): NO